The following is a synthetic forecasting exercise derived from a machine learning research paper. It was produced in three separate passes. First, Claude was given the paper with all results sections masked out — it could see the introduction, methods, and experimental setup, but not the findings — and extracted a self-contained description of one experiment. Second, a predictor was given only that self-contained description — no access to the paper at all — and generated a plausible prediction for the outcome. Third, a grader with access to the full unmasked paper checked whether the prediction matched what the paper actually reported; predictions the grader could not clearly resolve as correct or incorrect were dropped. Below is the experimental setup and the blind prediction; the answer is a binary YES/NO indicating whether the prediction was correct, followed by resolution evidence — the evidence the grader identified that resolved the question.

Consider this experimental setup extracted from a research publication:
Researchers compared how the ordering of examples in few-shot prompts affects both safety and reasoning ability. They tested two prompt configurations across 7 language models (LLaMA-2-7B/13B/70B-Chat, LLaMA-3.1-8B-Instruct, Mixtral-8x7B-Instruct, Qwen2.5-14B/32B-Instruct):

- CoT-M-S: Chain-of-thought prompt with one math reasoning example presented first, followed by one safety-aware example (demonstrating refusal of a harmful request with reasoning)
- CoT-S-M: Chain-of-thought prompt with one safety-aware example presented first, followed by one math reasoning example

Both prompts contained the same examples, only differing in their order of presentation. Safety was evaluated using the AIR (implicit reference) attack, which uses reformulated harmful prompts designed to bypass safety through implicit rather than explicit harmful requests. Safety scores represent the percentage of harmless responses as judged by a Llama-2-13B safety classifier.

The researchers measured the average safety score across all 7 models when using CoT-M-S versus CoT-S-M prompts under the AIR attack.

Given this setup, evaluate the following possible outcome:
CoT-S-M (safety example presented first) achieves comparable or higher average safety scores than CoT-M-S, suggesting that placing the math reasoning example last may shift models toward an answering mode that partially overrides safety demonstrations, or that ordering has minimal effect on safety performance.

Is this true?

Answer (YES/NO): NO